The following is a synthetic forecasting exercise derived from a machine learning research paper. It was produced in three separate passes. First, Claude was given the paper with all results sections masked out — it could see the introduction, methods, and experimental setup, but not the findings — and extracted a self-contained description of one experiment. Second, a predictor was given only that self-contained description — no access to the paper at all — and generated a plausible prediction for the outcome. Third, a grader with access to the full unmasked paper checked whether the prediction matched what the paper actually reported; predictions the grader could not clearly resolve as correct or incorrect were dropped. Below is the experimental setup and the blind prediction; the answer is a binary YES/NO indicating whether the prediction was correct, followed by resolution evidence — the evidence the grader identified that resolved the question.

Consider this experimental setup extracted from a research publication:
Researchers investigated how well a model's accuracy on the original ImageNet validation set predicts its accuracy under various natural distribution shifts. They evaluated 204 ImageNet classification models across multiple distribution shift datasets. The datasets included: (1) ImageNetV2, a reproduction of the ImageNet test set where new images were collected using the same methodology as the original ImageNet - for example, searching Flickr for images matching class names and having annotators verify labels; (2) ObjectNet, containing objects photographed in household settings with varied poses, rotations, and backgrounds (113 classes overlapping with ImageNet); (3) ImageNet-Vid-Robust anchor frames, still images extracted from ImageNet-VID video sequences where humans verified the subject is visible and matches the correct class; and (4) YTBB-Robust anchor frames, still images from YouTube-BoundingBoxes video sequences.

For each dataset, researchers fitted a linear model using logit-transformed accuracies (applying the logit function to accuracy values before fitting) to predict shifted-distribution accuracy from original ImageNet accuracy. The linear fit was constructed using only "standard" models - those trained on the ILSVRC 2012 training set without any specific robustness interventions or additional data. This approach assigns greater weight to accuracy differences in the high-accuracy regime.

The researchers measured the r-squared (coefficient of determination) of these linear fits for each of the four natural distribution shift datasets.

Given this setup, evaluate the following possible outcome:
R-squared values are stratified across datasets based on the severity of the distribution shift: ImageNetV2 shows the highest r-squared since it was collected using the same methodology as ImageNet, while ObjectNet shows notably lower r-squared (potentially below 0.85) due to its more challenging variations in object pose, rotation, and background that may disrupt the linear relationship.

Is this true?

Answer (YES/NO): NO